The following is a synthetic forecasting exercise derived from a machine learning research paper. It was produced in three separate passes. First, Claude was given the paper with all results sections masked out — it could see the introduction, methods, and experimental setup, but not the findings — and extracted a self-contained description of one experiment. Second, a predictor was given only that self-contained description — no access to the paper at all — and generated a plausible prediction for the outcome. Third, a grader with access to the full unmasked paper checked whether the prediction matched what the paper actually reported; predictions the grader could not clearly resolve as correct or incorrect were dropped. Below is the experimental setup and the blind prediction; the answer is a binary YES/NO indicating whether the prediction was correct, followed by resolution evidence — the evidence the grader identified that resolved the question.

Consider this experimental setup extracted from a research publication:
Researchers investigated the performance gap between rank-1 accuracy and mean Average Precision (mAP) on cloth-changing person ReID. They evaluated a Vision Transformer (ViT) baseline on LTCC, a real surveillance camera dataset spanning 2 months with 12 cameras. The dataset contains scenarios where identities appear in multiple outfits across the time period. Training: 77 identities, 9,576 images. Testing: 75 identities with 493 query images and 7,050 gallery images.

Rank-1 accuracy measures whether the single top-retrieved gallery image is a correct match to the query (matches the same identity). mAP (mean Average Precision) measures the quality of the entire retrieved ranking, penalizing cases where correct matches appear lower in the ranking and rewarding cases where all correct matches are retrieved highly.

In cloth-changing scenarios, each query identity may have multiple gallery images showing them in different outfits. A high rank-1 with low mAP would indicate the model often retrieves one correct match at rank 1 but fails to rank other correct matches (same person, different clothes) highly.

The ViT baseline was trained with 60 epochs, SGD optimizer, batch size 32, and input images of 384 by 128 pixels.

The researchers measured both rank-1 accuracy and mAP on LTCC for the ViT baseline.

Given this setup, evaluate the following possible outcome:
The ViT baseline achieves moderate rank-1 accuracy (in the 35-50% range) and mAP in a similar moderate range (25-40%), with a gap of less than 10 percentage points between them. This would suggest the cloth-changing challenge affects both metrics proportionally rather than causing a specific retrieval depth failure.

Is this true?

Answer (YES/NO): NO